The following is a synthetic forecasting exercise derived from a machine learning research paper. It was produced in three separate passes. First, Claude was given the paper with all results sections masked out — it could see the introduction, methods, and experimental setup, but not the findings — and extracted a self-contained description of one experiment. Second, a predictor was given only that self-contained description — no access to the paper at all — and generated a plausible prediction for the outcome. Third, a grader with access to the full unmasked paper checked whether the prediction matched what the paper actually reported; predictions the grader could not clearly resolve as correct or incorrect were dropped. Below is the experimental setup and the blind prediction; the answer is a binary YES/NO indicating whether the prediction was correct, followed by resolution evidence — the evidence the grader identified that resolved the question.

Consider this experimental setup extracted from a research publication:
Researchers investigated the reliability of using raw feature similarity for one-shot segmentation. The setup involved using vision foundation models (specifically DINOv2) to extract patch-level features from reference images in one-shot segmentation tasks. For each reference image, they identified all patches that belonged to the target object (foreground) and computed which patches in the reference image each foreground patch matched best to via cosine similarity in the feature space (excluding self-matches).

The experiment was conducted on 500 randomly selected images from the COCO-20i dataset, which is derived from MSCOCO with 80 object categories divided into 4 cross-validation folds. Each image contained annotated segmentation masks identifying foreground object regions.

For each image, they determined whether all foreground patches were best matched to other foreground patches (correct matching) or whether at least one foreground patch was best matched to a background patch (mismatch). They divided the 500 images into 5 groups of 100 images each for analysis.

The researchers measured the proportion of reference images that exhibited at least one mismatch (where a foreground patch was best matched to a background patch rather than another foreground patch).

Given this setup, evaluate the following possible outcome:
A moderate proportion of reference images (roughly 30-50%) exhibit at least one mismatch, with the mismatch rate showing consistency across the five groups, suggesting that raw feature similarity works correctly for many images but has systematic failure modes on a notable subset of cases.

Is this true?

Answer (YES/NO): NO